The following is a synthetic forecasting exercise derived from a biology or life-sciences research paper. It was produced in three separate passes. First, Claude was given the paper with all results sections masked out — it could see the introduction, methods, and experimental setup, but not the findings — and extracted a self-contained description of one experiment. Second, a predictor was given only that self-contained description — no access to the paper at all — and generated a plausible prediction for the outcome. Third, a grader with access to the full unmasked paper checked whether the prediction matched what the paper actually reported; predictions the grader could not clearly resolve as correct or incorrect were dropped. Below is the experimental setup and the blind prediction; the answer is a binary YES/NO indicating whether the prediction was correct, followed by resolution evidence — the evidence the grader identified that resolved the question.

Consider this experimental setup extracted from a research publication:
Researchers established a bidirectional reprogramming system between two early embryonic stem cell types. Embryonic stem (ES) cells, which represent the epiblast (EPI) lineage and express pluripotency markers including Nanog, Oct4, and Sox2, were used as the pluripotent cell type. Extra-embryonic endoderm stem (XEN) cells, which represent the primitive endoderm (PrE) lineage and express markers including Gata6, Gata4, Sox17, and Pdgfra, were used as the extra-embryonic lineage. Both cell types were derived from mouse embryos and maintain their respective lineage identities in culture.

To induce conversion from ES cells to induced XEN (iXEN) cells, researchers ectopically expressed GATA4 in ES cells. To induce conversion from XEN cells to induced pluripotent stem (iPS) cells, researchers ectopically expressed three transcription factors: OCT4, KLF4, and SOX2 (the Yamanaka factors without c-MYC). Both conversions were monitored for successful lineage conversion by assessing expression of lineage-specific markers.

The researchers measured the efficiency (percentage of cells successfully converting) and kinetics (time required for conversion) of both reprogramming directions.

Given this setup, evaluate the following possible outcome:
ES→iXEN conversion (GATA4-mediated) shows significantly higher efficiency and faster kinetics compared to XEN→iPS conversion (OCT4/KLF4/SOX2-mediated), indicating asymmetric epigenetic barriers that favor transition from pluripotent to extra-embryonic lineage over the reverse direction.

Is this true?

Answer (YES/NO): YES